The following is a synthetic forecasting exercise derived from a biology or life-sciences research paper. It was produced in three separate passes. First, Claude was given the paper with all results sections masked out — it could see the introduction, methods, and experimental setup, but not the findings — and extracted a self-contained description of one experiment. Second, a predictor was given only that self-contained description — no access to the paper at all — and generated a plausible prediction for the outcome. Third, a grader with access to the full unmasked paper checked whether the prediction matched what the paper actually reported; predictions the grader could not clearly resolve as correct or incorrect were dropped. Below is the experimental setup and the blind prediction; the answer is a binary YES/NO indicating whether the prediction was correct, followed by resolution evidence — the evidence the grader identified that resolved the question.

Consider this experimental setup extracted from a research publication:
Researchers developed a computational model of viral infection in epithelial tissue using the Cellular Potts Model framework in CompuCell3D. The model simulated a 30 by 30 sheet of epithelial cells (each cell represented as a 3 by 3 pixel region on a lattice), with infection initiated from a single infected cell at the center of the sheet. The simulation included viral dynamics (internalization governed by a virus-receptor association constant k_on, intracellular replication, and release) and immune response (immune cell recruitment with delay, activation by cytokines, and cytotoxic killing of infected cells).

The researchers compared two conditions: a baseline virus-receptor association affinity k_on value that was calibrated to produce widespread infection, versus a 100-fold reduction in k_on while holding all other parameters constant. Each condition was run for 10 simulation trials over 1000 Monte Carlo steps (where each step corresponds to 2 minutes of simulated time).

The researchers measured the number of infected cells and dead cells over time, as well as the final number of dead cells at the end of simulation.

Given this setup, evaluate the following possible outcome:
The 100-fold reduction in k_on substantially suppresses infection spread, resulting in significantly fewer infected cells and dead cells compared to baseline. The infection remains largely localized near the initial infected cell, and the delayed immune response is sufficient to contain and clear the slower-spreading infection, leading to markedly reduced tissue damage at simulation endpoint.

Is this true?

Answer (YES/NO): NO